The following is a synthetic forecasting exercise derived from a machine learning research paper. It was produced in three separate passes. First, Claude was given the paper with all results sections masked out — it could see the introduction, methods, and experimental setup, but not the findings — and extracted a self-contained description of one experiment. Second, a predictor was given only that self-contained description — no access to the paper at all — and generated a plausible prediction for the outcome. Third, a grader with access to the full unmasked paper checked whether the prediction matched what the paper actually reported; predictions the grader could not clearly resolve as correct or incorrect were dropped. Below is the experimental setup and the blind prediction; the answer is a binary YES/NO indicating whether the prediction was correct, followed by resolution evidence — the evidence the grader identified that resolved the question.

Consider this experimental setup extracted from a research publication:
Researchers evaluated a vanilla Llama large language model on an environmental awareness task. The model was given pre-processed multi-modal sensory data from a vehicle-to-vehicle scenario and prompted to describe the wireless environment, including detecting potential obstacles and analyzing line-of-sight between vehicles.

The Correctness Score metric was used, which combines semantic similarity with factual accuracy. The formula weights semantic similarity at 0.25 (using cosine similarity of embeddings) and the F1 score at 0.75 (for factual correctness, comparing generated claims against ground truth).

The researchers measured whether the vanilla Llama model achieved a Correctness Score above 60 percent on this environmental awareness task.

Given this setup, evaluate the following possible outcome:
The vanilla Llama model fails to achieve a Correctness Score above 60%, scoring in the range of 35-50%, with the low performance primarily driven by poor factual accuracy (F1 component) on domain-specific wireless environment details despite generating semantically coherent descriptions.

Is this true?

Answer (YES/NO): NO